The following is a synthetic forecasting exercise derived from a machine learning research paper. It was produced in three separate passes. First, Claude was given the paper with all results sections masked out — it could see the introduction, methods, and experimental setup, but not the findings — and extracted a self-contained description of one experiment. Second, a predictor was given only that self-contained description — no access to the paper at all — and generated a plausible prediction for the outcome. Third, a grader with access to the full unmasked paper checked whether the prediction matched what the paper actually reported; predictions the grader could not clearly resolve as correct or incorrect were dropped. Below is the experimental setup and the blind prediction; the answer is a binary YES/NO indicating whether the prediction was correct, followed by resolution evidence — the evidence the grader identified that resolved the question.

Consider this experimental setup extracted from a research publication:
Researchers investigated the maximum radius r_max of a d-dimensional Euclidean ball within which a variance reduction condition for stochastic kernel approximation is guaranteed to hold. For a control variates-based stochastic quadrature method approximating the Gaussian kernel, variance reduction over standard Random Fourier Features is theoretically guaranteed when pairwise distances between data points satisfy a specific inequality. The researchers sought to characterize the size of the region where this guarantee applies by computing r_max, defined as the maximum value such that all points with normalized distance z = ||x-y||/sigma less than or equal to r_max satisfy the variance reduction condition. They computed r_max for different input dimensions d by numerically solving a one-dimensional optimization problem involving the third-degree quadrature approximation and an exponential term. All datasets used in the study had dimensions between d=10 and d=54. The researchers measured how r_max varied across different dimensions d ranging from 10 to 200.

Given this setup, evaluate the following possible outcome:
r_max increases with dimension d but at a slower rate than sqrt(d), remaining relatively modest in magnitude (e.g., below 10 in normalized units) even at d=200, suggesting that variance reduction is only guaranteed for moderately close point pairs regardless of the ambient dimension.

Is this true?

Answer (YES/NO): NO